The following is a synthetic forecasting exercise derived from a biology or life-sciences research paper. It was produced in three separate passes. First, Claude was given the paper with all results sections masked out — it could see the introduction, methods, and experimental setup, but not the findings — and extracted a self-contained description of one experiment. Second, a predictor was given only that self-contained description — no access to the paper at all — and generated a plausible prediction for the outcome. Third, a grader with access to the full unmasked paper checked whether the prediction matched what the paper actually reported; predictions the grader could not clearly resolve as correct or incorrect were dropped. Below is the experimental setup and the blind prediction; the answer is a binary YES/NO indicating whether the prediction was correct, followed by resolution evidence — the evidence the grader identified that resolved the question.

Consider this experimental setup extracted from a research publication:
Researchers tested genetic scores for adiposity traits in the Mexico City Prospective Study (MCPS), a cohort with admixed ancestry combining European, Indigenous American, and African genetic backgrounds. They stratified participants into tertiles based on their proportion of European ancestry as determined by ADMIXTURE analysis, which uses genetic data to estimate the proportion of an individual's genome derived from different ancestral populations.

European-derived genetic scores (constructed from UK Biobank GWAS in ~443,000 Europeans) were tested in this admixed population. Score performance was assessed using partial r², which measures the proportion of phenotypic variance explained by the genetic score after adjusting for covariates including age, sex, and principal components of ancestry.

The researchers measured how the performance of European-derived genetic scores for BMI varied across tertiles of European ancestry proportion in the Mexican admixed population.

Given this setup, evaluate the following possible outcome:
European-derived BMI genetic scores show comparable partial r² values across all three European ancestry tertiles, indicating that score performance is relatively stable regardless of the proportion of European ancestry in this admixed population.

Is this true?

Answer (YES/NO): NO